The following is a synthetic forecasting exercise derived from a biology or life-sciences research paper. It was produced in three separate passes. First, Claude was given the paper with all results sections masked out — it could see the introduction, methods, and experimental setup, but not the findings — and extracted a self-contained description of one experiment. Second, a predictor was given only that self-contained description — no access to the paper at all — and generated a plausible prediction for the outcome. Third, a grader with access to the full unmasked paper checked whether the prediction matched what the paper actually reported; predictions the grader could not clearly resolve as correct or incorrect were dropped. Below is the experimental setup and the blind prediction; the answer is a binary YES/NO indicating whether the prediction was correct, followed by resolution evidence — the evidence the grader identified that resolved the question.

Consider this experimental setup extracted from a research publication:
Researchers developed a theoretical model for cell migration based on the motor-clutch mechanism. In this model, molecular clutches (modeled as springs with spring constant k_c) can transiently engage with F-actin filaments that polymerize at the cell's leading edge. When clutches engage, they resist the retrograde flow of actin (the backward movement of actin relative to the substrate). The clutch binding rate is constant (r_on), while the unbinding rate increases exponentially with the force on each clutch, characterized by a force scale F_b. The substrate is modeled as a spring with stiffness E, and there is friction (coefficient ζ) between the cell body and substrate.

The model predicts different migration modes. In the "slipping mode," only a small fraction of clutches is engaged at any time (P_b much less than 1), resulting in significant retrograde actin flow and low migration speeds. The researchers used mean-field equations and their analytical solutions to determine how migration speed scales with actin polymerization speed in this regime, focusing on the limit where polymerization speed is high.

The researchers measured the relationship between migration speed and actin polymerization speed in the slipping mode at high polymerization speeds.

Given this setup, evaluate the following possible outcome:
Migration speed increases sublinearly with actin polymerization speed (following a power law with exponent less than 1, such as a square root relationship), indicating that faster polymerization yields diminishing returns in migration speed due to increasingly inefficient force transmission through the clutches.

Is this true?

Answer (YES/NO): NO